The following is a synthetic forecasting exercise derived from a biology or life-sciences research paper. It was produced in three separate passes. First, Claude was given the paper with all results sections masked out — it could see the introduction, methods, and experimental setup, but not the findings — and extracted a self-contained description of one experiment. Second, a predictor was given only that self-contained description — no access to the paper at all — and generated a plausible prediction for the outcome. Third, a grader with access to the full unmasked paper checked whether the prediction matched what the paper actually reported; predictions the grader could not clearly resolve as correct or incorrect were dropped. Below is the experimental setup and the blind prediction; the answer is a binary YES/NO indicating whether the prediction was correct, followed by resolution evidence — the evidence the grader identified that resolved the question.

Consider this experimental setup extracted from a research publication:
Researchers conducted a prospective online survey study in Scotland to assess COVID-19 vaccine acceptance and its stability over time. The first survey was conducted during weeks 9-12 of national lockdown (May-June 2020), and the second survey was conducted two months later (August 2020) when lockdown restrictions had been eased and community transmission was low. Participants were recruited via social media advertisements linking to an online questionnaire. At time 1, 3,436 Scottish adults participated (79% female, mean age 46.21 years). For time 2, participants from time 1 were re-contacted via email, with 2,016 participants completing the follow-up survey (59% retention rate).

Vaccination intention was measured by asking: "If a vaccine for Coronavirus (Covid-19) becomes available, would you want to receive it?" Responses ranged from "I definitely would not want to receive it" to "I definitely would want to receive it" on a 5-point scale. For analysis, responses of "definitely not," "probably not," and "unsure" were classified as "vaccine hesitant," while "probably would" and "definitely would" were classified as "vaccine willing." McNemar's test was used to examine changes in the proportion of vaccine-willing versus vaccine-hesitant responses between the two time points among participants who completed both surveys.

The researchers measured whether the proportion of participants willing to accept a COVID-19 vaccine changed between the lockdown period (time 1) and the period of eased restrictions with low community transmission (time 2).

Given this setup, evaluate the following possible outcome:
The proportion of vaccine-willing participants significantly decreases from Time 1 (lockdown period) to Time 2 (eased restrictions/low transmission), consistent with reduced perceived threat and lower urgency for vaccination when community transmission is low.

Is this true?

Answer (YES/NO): NO